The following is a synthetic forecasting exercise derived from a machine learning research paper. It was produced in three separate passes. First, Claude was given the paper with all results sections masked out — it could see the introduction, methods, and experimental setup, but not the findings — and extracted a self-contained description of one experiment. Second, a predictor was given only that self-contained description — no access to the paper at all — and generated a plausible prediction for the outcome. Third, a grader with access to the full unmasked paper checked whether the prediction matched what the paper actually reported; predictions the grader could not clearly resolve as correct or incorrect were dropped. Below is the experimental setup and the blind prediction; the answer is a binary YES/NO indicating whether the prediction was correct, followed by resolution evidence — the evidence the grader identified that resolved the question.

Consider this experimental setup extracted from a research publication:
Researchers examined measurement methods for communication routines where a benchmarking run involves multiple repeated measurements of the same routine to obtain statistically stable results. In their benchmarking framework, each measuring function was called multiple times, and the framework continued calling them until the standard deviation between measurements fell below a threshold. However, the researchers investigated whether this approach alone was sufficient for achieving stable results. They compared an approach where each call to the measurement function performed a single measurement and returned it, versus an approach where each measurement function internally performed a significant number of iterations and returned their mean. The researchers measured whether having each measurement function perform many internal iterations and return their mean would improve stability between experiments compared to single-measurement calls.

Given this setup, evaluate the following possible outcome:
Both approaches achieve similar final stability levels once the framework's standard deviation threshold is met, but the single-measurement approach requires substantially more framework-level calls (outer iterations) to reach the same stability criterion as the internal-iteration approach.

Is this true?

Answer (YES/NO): NO